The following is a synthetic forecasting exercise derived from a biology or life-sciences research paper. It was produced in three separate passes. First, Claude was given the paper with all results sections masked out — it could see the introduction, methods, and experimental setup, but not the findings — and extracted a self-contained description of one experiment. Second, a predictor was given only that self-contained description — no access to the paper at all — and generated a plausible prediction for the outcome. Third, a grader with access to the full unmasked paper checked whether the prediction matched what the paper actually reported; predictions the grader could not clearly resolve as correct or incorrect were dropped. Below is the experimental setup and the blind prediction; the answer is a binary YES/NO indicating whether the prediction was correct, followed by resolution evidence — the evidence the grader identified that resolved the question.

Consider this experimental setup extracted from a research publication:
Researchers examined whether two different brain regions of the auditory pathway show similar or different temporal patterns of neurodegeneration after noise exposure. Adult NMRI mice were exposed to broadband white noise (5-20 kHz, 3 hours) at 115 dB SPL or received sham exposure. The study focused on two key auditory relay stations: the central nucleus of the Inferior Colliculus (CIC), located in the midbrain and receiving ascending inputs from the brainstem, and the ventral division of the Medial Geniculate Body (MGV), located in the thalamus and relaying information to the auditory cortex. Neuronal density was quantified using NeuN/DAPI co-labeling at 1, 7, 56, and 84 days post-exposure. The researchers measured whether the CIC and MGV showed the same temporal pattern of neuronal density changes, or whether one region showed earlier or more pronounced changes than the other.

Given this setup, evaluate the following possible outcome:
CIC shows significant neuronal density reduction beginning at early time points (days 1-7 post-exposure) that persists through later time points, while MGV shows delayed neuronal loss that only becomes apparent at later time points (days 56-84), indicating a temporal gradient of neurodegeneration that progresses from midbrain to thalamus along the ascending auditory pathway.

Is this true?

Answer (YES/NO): NO